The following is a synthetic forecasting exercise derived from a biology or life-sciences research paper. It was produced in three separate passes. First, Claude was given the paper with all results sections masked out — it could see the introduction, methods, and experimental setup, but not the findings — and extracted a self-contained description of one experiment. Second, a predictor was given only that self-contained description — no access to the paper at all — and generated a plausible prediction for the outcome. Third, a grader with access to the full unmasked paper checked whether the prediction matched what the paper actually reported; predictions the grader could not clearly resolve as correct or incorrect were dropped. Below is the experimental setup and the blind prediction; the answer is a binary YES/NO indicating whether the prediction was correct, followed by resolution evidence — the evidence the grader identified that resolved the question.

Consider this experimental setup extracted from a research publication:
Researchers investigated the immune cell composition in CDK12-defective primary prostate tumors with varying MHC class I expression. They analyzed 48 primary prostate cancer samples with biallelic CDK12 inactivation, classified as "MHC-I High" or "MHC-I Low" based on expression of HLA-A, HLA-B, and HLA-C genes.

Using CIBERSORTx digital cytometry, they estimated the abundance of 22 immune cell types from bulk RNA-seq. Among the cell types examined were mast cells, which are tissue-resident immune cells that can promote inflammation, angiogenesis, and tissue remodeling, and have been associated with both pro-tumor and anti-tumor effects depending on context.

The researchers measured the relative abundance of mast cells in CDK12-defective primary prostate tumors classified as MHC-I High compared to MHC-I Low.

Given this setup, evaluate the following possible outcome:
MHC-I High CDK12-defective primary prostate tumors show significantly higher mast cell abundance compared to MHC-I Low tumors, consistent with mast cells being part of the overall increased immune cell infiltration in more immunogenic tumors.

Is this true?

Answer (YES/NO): NO